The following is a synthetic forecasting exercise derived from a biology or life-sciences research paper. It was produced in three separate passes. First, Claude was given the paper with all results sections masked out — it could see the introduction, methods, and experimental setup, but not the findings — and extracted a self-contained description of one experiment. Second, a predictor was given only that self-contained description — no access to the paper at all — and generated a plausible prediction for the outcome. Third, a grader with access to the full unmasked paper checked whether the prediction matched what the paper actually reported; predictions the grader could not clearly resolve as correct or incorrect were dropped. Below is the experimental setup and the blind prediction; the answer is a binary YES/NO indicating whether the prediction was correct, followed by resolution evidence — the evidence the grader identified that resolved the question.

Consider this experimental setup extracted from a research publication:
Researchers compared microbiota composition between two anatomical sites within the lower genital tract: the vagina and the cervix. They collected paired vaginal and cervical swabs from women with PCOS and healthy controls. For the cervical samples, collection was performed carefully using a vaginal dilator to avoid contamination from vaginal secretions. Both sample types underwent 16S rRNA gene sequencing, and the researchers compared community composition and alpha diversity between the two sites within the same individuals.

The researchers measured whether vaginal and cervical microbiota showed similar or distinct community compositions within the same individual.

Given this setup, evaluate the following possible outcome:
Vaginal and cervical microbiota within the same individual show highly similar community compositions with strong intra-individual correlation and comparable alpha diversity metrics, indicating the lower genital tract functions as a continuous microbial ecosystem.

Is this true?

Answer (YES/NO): YES